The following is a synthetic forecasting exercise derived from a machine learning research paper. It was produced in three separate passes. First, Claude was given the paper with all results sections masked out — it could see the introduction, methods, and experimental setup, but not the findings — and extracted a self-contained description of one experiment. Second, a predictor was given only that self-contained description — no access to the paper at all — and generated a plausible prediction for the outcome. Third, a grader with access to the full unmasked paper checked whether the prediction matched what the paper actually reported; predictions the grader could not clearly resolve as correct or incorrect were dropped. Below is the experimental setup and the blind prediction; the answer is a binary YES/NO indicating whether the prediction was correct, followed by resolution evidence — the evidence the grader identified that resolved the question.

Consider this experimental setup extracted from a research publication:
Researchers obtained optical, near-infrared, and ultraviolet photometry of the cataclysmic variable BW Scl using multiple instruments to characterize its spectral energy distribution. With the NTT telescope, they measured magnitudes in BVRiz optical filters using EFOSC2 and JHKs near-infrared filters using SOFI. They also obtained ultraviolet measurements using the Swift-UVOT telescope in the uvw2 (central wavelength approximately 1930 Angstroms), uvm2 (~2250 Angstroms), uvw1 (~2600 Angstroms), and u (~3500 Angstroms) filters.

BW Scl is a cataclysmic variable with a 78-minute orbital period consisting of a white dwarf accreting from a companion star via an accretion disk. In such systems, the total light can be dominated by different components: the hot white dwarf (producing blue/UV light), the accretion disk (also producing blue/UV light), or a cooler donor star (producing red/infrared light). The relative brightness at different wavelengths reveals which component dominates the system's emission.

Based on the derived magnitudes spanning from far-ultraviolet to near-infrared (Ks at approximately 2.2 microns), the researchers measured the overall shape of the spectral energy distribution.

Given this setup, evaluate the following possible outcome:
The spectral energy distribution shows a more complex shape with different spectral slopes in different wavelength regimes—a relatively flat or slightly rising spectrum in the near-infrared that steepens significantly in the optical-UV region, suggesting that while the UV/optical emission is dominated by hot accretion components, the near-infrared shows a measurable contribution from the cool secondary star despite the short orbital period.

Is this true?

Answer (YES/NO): NO